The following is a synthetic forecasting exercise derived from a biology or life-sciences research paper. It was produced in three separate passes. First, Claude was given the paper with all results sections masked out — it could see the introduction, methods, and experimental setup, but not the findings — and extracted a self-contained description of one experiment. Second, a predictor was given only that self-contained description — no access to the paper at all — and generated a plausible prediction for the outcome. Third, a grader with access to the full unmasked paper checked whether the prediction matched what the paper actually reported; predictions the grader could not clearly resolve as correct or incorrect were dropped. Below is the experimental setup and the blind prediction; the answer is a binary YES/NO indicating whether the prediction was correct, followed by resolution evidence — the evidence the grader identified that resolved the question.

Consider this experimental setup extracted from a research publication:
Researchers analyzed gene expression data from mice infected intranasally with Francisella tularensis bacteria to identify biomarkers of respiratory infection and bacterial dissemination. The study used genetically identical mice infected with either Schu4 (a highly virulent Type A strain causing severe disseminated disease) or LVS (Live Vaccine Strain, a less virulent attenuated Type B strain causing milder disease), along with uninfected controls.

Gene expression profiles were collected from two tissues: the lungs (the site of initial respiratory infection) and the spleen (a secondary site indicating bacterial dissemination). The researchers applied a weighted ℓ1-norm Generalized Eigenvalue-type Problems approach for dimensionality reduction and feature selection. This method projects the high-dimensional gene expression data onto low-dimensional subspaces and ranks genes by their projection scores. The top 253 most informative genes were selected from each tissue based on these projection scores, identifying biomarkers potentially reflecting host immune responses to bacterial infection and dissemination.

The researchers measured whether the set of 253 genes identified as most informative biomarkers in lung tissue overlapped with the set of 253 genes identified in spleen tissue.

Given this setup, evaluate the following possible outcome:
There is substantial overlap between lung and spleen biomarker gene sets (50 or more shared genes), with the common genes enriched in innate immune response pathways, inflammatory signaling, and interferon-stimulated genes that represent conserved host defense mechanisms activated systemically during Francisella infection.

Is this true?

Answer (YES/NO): NO